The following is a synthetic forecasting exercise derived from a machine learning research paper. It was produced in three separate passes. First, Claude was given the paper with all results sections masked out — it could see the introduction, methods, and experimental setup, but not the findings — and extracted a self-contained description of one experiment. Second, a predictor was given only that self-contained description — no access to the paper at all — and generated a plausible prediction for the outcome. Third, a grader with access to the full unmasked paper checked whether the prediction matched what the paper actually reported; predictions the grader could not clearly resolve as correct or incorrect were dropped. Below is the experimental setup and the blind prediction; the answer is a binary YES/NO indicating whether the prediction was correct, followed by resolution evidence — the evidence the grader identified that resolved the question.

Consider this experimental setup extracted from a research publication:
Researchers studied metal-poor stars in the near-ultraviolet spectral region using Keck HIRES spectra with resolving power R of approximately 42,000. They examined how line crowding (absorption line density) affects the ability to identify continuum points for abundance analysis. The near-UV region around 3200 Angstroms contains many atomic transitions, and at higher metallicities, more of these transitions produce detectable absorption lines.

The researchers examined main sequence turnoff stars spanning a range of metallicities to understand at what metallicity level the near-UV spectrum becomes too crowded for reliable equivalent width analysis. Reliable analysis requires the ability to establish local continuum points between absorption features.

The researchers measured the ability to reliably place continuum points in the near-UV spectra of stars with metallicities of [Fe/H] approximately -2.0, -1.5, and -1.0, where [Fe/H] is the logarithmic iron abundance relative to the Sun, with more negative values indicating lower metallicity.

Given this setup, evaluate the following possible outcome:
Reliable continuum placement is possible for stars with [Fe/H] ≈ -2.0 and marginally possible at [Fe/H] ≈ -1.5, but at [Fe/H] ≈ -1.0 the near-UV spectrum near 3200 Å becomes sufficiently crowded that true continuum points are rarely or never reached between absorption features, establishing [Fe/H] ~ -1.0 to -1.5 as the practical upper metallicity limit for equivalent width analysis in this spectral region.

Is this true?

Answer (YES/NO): YES